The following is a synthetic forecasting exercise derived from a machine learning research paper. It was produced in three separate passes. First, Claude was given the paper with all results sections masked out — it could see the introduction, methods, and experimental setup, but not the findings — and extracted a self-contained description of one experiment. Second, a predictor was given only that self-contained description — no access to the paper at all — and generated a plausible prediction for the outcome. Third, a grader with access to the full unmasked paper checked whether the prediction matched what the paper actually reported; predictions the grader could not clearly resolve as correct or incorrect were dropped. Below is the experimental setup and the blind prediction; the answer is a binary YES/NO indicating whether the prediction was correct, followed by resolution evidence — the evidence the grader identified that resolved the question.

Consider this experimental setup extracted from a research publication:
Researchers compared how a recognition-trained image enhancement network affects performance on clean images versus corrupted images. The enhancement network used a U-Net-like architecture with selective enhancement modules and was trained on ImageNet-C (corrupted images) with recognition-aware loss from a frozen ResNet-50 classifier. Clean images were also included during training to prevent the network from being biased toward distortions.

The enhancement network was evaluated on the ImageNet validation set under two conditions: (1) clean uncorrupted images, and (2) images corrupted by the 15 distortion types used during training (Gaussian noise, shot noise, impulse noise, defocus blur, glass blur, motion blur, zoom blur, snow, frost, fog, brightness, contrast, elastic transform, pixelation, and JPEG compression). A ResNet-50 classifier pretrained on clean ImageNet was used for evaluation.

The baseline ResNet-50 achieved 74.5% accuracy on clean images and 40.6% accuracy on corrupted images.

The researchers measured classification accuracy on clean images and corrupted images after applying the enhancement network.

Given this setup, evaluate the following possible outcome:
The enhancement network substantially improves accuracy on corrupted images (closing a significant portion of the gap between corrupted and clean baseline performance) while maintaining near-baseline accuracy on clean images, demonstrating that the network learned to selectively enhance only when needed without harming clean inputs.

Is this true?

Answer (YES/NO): NO